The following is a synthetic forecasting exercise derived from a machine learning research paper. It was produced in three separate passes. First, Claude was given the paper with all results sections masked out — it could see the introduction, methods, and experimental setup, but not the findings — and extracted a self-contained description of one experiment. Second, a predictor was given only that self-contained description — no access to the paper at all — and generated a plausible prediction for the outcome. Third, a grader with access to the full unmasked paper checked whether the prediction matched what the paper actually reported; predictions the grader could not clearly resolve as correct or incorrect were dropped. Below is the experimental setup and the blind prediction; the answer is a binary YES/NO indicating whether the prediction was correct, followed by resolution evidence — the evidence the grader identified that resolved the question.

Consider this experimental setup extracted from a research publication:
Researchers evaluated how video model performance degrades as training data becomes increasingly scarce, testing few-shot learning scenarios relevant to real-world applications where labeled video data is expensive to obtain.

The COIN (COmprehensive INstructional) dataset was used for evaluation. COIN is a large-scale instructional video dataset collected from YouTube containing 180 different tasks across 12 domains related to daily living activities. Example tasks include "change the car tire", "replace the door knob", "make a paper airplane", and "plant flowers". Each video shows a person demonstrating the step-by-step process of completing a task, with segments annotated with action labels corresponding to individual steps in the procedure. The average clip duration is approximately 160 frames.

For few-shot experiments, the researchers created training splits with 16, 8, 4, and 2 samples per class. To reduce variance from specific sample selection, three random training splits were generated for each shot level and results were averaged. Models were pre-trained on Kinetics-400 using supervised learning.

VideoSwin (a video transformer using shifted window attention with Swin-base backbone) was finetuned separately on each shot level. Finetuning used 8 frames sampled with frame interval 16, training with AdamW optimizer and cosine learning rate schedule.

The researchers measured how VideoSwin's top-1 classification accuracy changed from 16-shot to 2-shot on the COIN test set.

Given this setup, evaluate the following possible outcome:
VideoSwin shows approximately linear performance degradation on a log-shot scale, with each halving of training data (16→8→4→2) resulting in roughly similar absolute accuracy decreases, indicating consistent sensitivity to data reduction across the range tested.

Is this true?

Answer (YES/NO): NO